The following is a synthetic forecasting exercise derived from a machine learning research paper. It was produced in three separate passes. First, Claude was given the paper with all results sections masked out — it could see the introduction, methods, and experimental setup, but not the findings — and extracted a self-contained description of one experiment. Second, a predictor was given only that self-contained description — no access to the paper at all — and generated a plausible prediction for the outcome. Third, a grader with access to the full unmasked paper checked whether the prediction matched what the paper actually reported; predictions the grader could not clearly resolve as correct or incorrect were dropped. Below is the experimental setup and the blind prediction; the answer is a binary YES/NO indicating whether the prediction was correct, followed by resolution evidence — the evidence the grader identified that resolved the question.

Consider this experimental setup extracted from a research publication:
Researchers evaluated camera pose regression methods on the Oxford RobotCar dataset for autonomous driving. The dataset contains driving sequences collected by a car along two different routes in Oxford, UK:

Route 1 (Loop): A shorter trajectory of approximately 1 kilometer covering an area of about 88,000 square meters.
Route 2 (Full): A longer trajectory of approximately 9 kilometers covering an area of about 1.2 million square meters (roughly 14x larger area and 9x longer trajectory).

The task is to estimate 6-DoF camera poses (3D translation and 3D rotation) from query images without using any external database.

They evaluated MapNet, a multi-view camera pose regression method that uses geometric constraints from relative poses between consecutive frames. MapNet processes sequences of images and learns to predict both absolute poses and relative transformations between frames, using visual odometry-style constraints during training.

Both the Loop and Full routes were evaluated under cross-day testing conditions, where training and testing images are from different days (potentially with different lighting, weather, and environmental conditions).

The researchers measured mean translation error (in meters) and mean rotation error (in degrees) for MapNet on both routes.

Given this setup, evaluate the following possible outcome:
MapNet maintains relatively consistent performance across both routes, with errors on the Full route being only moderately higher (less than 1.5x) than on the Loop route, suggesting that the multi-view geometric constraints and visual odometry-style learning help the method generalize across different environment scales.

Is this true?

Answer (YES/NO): NO